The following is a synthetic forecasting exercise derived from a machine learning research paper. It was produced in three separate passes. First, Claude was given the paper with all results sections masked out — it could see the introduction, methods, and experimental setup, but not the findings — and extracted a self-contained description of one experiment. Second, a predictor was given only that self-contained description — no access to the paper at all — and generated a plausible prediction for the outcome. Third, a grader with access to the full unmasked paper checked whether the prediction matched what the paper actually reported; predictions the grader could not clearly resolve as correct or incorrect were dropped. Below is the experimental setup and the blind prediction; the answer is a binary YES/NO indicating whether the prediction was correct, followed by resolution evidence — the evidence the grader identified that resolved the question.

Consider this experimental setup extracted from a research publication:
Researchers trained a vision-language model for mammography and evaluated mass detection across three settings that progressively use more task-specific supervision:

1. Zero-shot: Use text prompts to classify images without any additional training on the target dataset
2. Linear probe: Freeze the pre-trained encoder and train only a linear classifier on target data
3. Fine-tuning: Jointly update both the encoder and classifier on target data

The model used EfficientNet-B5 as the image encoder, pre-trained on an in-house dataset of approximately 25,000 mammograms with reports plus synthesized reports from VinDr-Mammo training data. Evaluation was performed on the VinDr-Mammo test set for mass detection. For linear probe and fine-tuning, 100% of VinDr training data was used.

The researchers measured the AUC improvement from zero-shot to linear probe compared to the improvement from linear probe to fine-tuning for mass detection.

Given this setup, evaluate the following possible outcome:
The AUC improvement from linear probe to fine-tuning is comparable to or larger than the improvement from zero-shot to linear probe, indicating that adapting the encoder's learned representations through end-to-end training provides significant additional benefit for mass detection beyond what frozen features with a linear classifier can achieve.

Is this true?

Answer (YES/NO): NO